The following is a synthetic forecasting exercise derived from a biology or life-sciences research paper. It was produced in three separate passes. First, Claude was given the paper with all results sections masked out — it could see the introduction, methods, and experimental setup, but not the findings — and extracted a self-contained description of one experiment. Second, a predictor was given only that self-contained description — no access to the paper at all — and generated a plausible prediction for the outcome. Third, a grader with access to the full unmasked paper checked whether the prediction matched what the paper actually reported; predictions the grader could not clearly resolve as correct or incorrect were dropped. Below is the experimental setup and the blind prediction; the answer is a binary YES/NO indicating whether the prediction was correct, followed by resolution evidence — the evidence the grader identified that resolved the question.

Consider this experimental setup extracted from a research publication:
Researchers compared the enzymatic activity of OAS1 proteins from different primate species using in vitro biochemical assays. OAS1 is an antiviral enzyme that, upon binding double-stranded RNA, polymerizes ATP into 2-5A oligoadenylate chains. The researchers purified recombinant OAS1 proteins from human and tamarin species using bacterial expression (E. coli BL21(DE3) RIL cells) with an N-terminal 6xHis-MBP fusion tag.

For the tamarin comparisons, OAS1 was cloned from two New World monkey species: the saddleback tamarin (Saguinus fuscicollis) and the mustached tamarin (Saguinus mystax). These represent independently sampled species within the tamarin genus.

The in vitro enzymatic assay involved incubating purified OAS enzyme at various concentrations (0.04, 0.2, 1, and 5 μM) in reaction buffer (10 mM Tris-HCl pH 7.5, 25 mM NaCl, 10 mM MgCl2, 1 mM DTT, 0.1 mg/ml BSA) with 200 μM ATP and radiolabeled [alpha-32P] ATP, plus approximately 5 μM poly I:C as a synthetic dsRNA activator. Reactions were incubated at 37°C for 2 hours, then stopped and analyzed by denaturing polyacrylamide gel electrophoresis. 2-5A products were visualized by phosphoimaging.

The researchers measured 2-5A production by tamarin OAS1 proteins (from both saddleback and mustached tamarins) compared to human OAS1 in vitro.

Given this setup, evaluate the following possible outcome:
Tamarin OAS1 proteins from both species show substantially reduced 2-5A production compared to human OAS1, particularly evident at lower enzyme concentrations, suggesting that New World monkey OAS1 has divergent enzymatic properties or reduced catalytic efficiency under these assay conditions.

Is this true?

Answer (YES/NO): NO